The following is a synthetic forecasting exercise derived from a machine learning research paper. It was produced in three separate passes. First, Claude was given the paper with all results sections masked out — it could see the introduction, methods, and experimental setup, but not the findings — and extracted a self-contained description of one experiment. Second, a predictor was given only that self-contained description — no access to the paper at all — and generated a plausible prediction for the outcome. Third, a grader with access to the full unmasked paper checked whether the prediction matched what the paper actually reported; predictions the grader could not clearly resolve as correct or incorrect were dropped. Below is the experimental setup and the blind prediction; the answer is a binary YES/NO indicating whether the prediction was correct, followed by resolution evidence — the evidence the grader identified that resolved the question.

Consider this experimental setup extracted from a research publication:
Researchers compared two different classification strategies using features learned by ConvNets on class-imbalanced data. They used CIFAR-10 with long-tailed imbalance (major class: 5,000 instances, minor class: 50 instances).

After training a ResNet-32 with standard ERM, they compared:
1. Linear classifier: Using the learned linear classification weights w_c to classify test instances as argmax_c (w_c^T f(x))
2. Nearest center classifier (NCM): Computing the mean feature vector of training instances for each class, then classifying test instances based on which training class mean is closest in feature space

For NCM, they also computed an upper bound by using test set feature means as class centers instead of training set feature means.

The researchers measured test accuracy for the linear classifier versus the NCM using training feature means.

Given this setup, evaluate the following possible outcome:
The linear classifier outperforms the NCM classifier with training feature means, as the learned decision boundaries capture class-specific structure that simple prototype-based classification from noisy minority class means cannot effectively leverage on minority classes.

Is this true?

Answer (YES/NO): NO